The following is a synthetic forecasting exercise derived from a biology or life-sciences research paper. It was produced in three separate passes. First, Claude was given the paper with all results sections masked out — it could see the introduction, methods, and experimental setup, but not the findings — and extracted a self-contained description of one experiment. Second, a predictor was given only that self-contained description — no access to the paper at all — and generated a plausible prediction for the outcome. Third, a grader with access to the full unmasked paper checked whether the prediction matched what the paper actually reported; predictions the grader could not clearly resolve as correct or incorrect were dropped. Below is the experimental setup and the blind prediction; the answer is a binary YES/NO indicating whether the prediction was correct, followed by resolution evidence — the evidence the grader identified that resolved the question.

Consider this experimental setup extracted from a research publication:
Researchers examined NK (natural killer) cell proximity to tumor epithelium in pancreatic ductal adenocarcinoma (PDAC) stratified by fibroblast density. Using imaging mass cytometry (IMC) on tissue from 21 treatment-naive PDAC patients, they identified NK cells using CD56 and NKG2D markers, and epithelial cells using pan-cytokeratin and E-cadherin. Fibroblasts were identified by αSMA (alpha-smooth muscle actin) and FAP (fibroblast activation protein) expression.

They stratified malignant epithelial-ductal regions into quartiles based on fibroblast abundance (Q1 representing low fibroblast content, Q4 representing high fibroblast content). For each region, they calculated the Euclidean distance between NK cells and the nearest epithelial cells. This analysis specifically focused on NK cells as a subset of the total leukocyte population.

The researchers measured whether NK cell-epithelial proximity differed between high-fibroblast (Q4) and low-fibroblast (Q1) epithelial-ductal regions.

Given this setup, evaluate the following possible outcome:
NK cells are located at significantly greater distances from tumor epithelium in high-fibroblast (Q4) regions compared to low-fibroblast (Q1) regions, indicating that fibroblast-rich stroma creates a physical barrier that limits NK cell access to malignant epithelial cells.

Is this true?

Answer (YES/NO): YES